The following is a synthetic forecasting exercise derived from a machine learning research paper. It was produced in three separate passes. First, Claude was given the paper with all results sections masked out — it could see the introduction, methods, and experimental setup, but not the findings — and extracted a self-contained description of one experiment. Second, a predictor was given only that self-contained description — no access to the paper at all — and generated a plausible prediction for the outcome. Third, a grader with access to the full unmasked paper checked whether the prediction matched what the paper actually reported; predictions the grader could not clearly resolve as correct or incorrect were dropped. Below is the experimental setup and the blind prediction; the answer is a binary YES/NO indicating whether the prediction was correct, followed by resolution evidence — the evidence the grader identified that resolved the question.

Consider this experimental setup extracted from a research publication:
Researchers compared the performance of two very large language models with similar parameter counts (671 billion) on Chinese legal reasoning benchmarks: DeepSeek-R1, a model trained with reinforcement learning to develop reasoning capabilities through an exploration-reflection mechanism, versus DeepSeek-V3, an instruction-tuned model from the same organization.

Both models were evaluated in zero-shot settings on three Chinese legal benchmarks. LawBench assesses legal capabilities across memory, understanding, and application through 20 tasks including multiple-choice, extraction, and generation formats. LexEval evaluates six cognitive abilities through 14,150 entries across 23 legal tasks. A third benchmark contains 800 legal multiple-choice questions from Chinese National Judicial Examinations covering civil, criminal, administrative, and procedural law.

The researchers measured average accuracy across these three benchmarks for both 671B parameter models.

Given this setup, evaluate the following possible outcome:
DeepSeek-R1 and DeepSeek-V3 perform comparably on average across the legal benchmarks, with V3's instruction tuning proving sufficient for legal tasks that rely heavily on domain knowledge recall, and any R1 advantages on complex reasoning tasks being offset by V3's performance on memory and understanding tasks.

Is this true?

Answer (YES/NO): NO